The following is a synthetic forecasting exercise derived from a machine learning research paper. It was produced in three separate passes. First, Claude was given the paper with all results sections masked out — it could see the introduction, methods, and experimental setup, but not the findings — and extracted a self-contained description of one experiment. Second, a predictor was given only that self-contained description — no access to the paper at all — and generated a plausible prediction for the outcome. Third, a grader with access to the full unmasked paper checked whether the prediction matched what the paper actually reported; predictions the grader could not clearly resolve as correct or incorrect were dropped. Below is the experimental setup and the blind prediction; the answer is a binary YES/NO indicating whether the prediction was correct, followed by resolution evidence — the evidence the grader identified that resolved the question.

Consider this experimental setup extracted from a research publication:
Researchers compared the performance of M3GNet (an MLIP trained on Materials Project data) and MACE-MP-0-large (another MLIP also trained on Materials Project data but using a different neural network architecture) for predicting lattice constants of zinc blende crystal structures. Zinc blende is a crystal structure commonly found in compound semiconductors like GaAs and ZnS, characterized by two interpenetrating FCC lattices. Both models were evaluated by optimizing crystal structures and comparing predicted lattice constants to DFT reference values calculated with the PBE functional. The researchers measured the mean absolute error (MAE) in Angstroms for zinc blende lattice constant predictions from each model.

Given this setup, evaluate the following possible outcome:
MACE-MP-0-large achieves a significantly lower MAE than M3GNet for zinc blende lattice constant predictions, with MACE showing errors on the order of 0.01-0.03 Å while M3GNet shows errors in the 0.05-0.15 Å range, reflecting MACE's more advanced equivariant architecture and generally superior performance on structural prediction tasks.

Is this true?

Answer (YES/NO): NO